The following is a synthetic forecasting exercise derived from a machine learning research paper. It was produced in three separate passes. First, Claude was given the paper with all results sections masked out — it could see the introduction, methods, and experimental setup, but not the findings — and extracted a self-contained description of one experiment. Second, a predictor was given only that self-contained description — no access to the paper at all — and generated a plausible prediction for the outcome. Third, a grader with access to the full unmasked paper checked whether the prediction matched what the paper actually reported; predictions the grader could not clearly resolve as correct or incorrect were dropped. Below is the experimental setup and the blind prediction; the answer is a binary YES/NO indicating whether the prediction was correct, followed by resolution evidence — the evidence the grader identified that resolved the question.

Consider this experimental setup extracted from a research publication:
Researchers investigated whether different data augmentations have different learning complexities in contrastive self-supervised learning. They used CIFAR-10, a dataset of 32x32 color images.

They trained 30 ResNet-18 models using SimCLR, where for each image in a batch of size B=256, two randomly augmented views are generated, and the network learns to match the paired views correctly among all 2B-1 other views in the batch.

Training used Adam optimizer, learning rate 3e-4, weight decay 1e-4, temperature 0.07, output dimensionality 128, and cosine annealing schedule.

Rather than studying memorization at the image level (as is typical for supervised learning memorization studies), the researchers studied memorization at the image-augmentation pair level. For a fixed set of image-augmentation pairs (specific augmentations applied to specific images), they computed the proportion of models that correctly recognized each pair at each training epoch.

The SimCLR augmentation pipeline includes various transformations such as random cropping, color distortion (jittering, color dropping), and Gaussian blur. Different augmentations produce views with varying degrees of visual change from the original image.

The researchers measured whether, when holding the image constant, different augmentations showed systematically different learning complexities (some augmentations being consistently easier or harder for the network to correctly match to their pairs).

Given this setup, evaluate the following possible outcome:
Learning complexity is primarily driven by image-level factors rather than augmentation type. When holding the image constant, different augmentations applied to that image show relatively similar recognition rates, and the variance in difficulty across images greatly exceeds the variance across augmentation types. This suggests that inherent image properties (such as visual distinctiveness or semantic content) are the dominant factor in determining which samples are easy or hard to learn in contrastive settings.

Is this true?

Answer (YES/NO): NO